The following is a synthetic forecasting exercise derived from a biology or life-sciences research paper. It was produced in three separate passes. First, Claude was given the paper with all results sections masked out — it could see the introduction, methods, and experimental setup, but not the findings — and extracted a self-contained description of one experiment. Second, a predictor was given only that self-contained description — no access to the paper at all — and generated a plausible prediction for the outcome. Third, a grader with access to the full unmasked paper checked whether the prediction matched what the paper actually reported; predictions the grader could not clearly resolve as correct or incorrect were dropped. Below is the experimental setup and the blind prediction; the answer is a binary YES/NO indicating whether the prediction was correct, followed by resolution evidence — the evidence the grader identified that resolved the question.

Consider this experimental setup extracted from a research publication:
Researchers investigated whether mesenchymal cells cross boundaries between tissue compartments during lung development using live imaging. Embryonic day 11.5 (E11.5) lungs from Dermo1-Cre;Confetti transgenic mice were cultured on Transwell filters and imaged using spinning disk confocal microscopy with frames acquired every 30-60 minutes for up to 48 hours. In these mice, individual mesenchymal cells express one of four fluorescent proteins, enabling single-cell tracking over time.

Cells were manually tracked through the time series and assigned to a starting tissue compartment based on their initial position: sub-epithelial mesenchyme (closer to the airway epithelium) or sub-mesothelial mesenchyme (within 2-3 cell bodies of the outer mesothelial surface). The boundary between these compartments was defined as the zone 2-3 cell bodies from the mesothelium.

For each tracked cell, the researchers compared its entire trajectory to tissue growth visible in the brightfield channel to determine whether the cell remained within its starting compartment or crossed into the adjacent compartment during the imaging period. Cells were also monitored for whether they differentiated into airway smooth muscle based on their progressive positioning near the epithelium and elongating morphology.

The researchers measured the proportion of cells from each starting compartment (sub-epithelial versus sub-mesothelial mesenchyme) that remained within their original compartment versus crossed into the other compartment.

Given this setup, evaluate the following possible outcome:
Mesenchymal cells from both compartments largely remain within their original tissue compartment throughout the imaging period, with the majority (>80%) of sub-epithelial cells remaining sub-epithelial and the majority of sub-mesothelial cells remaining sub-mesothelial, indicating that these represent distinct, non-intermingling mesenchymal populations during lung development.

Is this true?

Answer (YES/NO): NO